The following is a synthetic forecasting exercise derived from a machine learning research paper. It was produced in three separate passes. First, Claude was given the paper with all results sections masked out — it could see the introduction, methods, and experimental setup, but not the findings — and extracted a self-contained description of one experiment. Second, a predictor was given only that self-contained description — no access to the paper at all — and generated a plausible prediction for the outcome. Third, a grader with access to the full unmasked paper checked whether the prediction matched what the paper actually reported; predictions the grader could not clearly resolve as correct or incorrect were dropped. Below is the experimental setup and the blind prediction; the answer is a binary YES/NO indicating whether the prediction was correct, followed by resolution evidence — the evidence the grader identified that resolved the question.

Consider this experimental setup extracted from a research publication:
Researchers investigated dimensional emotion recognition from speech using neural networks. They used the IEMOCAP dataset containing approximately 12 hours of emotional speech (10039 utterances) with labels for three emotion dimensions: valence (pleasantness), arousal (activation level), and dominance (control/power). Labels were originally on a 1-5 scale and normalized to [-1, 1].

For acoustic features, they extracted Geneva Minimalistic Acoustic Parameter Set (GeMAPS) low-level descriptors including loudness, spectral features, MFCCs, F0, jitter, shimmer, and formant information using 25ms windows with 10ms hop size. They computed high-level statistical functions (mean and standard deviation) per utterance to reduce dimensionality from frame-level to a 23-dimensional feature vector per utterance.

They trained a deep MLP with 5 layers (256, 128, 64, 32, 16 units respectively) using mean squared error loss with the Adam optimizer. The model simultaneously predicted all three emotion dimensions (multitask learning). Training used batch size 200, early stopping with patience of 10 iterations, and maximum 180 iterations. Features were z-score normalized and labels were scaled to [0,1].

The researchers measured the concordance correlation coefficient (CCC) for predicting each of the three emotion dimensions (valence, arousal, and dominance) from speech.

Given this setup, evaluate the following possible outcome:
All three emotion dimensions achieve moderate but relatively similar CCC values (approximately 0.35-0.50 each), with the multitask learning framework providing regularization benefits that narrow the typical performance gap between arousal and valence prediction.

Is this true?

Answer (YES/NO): NO